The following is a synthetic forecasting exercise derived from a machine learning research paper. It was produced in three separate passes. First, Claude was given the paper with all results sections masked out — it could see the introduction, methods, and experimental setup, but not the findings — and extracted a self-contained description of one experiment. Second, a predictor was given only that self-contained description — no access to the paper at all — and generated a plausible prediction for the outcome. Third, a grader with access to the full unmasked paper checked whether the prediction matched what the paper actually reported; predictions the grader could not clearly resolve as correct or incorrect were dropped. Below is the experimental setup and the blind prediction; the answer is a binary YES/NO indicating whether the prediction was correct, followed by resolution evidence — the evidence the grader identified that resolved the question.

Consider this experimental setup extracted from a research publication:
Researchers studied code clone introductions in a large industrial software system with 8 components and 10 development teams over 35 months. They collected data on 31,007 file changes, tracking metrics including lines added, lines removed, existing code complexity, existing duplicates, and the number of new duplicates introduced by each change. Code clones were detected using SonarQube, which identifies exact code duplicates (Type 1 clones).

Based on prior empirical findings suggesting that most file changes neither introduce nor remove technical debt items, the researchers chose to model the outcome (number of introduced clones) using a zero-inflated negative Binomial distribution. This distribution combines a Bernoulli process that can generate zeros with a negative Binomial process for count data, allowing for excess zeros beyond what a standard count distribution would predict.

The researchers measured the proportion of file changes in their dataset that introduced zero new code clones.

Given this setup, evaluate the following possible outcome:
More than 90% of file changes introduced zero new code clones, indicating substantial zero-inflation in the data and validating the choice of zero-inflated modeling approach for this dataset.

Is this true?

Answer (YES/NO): YES